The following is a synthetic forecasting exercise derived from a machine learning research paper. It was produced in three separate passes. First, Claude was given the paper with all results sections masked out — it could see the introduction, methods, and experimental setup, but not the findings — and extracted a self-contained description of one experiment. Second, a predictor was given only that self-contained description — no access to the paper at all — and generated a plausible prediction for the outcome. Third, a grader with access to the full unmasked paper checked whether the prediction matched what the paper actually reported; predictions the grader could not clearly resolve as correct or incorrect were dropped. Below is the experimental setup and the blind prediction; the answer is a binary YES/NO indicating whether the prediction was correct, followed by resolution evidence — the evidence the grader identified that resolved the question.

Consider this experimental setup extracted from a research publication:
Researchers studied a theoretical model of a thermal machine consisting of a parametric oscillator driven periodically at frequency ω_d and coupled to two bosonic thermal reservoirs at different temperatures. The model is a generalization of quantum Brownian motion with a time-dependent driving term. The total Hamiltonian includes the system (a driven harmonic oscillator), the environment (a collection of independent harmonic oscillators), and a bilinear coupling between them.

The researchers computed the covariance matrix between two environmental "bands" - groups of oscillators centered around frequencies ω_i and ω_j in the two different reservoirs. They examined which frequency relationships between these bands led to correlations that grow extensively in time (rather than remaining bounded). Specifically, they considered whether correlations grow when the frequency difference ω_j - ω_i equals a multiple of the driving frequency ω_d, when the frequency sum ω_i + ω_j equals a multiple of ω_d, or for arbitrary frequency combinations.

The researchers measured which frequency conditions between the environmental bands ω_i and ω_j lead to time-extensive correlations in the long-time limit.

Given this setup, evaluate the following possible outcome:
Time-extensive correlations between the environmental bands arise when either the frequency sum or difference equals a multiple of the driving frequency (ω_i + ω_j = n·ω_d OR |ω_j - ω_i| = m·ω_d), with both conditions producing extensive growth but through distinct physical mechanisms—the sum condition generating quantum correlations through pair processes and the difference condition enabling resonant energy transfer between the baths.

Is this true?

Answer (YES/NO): YES